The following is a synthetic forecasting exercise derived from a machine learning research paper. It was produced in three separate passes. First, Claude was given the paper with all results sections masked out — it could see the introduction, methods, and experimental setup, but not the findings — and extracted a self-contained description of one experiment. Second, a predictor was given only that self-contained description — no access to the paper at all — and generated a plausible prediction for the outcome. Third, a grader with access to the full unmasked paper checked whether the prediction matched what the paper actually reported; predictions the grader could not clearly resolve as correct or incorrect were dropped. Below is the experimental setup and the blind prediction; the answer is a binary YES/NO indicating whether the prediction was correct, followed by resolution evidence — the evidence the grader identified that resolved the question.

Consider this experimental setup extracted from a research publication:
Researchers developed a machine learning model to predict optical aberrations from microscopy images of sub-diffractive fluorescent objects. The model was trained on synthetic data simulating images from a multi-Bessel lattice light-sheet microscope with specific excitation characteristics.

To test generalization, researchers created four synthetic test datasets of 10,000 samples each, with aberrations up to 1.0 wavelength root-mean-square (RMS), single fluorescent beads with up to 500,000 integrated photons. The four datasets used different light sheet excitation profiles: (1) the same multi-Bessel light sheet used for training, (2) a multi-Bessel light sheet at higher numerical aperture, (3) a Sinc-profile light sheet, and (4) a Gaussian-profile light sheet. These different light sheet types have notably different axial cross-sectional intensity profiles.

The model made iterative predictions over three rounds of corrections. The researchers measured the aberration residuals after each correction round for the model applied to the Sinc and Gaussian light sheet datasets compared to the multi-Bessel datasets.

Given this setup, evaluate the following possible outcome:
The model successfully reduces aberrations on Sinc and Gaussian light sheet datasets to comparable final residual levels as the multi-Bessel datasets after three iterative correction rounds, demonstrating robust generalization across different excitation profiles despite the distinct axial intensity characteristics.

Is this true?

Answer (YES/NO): NO